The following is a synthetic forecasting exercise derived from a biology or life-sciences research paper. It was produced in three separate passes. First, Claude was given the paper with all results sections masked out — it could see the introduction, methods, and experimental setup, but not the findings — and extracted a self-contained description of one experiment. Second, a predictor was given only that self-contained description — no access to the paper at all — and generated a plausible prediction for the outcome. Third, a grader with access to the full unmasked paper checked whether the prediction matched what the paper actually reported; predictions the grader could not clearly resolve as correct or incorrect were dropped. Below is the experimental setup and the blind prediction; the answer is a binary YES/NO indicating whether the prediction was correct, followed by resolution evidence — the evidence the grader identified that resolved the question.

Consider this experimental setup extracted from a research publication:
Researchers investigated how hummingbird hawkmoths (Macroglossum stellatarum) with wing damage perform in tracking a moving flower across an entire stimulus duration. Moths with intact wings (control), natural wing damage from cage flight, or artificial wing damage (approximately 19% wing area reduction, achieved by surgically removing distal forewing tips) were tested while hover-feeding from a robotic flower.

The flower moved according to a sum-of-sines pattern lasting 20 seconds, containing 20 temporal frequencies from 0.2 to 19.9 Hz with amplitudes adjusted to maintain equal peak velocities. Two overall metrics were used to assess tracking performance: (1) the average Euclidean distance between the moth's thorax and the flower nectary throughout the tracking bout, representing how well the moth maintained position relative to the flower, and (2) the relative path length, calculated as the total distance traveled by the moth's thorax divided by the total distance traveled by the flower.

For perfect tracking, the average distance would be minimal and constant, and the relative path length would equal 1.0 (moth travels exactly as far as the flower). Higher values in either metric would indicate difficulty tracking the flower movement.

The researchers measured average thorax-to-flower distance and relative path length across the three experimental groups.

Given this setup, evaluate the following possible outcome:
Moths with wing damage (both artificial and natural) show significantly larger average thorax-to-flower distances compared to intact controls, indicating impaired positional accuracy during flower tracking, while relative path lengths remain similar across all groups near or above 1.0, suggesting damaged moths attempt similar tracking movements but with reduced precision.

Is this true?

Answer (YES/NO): NO